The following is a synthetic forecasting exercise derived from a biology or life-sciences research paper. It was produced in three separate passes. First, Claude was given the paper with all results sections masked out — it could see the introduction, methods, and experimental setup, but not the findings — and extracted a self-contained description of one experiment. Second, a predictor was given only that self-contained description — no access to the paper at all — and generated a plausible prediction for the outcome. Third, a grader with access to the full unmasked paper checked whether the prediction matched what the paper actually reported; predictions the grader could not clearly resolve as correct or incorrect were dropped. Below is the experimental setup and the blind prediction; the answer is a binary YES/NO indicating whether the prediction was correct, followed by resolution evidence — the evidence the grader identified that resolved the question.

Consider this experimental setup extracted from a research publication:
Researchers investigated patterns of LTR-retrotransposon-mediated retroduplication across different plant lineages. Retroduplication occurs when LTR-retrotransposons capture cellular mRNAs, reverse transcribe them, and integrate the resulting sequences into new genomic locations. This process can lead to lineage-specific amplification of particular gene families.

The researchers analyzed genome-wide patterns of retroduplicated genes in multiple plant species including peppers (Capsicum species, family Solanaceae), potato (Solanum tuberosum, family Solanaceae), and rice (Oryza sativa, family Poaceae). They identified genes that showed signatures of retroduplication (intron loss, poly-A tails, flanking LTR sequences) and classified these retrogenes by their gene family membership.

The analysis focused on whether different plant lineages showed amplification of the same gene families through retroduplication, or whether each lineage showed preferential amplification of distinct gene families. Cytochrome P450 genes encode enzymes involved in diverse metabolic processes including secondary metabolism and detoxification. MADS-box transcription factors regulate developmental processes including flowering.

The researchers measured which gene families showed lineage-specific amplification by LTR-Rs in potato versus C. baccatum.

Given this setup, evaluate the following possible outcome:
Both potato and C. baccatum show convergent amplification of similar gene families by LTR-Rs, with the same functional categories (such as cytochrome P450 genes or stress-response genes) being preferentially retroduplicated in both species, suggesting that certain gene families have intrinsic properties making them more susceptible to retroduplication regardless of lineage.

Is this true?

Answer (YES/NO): NO